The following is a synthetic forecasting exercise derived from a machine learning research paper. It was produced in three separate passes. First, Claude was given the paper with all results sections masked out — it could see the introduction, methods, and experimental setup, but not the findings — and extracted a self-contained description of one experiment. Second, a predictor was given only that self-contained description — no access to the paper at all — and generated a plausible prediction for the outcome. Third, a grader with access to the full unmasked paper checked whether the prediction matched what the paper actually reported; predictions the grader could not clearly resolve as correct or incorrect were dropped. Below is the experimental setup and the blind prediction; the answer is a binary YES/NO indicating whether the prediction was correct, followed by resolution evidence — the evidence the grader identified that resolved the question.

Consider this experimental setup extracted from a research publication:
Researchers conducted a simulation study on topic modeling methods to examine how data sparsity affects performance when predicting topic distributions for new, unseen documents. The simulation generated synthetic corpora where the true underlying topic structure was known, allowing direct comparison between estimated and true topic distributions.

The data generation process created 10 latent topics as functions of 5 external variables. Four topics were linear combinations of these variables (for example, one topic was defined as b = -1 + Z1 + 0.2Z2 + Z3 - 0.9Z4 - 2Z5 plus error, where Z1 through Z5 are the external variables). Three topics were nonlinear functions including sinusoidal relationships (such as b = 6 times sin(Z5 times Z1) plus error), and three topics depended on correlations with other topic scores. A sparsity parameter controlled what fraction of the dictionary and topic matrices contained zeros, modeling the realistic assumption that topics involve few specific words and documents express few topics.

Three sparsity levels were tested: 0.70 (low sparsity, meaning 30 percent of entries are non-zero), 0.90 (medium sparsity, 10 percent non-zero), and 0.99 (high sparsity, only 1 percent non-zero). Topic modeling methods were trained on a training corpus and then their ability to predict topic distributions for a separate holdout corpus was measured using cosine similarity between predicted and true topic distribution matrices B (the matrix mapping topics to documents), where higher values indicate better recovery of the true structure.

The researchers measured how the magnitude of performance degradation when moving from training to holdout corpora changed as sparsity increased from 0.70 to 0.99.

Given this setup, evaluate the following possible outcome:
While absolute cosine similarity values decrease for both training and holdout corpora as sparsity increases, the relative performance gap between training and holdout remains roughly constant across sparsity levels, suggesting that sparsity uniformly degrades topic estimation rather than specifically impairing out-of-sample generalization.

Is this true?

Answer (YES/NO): NO